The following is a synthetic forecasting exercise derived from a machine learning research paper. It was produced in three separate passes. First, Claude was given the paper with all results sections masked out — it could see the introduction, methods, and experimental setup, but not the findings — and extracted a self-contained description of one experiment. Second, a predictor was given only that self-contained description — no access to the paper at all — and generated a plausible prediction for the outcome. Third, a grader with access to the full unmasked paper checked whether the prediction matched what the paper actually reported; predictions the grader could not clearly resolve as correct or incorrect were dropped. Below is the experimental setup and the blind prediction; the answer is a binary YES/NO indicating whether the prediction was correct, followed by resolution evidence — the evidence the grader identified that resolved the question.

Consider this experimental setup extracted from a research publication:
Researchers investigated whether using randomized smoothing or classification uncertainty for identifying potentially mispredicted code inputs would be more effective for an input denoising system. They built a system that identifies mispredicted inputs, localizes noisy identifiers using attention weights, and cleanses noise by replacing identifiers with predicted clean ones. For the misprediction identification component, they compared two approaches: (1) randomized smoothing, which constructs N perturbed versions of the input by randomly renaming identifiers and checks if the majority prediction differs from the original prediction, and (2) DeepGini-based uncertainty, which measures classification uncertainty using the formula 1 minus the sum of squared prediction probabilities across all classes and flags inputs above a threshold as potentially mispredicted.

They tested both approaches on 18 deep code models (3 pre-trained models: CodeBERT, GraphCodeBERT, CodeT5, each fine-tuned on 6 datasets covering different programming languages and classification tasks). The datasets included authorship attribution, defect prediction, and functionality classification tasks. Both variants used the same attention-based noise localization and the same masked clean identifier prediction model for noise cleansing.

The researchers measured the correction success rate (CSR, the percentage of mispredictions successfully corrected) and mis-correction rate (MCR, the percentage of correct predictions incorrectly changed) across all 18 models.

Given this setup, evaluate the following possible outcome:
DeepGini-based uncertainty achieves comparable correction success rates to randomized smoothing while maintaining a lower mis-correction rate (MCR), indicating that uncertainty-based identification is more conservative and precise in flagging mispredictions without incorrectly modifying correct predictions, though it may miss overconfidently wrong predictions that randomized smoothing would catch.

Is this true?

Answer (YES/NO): NO